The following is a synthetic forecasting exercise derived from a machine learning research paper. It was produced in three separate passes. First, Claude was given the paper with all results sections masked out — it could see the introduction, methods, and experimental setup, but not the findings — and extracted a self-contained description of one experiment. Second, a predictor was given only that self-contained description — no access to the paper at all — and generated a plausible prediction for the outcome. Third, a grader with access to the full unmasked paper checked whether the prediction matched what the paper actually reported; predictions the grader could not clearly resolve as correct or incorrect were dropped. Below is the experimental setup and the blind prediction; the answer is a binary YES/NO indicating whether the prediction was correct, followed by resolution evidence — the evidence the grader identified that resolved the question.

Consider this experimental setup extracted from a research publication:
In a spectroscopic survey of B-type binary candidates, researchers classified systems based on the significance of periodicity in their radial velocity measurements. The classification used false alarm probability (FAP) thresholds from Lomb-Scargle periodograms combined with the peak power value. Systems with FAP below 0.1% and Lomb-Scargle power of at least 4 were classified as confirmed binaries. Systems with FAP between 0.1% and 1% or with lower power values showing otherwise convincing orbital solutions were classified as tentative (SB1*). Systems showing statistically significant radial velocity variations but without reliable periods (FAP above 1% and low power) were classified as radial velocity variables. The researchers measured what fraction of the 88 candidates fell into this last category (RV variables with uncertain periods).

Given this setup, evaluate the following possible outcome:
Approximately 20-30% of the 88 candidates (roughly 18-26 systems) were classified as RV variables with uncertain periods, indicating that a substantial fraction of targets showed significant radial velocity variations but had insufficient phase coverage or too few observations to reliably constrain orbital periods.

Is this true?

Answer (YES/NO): NO